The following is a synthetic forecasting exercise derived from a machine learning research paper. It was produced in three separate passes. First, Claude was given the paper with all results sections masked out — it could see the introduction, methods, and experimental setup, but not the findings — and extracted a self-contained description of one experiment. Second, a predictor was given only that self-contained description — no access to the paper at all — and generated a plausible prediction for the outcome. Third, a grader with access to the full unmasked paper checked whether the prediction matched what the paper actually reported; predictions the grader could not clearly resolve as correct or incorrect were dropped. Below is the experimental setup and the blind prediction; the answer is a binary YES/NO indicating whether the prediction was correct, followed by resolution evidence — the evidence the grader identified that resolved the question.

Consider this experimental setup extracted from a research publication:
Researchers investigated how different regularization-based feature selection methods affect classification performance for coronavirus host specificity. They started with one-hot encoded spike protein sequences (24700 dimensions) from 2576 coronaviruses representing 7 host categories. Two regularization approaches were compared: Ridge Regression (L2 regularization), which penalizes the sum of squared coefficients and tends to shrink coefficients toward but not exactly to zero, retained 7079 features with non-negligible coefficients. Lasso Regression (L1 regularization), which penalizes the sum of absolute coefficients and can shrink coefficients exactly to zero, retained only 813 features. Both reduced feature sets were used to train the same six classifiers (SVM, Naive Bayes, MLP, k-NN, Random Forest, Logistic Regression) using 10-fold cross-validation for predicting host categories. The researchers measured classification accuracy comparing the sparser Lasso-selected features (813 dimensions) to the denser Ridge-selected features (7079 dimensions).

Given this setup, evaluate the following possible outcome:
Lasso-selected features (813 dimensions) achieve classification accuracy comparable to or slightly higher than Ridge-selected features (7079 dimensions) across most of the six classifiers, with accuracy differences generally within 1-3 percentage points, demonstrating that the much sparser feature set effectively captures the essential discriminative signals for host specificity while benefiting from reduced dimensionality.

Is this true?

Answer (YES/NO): YES